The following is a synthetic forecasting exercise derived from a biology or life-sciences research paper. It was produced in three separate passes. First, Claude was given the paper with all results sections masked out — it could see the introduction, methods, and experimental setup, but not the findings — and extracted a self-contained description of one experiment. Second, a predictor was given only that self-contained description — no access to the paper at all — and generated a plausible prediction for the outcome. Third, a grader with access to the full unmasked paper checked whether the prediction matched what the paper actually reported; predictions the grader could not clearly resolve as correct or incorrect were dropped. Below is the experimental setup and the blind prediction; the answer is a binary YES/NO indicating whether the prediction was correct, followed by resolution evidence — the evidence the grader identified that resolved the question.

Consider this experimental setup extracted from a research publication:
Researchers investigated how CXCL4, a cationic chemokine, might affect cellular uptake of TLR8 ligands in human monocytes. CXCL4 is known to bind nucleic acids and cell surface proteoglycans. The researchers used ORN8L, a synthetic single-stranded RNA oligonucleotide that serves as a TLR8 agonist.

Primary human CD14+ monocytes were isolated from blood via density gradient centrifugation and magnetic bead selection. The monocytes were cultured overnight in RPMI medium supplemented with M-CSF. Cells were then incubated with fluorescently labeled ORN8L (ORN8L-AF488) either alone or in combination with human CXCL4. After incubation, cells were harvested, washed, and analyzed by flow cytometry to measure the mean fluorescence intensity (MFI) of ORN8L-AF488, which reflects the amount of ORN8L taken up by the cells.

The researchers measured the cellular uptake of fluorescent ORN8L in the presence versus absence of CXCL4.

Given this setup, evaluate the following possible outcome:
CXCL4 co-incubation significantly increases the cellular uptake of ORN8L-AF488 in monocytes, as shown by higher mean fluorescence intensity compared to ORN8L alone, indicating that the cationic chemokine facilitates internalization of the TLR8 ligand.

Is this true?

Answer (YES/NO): YES